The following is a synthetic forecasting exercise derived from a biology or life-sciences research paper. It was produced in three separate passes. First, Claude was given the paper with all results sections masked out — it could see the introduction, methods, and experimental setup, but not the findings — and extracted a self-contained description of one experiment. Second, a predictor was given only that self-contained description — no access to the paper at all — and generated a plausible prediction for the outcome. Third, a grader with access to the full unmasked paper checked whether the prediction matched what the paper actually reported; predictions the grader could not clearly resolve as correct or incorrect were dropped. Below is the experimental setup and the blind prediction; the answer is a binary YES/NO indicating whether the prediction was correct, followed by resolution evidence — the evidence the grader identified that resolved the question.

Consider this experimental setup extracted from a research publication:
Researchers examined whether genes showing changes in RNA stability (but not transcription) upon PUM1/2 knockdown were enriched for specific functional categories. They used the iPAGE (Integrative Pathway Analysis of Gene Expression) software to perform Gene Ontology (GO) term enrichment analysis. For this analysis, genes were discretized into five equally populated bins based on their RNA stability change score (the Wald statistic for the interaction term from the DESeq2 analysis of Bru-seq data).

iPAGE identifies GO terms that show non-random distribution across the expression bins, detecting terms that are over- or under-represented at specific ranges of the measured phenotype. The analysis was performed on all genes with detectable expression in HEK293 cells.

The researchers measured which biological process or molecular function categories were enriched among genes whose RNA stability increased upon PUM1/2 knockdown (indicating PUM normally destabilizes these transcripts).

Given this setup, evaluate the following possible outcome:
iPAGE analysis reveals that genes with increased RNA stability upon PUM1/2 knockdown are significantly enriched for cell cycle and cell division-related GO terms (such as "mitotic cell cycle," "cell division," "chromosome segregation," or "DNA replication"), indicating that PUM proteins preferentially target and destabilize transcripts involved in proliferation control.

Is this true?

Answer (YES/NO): NO